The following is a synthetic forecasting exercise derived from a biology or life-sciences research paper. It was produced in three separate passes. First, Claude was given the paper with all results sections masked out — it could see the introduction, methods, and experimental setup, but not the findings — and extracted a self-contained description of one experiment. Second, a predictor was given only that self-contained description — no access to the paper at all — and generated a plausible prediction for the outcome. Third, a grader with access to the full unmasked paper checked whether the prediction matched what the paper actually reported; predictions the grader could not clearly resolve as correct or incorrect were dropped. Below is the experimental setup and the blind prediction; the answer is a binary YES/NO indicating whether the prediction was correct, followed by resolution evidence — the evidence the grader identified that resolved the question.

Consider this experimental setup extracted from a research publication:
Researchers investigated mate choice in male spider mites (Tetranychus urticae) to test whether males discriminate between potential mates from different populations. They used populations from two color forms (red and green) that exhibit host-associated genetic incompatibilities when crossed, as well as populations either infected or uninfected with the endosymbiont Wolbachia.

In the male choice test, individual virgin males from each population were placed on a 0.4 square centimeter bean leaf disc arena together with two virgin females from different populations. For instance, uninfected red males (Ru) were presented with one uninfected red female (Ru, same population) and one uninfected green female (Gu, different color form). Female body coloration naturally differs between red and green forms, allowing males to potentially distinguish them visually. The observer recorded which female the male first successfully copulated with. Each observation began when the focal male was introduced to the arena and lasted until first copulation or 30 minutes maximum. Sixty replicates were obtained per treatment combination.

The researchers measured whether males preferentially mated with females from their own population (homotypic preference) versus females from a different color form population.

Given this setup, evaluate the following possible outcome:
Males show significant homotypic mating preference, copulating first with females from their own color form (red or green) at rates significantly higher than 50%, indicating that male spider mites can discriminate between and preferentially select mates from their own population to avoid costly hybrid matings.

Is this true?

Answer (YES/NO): NO